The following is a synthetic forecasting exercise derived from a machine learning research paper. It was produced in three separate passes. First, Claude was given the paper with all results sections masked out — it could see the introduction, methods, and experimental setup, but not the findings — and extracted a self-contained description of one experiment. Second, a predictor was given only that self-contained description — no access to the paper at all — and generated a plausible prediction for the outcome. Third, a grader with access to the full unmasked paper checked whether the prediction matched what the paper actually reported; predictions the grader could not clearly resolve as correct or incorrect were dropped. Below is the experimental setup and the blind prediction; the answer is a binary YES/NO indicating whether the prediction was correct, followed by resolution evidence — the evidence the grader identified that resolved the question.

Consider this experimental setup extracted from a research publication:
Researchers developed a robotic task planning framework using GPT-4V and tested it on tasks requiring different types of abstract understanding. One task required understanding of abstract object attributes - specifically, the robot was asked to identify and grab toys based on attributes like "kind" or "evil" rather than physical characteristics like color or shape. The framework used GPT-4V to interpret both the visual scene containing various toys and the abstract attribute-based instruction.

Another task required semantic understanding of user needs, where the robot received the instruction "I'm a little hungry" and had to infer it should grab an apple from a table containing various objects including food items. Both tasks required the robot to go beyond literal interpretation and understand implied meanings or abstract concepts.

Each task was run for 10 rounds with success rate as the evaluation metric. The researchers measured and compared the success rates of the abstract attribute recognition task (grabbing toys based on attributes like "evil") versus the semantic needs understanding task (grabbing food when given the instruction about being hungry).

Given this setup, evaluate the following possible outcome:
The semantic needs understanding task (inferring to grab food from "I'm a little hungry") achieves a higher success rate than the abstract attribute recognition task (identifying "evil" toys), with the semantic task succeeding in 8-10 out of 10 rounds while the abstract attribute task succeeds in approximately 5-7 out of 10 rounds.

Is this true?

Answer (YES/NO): NO